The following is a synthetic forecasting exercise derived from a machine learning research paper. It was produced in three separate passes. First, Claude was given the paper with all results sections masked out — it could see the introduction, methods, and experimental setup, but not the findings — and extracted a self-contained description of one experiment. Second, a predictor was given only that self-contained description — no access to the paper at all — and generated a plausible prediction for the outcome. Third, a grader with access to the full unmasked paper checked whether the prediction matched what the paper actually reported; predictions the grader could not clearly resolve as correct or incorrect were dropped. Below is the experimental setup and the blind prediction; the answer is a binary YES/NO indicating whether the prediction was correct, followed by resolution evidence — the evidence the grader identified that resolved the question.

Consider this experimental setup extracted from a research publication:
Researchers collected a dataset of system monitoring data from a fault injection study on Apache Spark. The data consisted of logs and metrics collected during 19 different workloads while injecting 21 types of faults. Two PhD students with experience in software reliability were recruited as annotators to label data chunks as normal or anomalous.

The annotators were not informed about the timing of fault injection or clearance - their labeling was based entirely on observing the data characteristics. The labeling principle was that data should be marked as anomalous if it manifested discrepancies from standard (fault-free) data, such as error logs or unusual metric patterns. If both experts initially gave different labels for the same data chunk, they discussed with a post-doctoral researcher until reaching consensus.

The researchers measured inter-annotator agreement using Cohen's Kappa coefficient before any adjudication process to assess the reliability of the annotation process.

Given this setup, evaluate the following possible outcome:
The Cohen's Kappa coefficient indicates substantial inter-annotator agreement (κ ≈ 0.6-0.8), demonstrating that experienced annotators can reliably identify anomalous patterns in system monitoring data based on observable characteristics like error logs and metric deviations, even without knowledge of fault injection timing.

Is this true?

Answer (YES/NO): NO